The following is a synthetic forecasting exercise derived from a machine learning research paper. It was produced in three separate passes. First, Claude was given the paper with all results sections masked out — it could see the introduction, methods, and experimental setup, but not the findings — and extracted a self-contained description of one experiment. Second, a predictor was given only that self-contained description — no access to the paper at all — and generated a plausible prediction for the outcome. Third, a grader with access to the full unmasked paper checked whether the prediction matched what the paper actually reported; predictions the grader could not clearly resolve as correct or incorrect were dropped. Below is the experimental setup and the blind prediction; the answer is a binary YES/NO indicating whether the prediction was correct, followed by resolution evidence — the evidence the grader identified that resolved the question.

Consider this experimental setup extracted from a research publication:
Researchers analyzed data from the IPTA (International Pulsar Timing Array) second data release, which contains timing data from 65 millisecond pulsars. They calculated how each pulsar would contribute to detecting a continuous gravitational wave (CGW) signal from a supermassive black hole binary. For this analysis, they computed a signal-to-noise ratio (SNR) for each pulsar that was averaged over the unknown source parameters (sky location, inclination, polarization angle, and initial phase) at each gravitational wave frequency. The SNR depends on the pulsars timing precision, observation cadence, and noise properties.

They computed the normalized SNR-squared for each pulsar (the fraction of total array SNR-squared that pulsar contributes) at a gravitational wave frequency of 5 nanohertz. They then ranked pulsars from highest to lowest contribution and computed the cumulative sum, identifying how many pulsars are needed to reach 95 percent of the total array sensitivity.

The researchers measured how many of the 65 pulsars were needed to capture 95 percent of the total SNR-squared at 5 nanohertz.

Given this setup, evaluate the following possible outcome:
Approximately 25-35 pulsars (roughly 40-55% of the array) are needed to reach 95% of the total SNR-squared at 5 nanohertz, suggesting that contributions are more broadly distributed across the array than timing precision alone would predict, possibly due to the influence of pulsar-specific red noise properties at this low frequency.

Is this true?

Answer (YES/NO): NO